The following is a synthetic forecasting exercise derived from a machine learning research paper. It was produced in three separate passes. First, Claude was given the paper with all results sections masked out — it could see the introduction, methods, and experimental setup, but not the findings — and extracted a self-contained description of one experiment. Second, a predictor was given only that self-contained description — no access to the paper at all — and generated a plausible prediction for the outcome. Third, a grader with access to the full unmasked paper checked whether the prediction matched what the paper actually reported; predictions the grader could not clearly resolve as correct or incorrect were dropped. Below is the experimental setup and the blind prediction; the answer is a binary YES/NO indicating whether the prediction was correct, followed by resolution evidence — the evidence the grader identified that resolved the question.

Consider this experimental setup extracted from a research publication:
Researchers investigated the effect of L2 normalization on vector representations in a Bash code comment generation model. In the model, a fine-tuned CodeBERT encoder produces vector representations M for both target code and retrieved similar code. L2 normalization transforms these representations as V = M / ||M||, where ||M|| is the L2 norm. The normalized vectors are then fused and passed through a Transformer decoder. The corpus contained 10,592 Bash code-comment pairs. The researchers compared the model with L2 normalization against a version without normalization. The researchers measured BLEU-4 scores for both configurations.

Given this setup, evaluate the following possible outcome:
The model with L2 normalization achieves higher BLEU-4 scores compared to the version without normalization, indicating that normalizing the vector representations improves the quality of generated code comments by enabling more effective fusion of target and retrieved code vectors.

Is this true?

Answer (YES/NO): YES